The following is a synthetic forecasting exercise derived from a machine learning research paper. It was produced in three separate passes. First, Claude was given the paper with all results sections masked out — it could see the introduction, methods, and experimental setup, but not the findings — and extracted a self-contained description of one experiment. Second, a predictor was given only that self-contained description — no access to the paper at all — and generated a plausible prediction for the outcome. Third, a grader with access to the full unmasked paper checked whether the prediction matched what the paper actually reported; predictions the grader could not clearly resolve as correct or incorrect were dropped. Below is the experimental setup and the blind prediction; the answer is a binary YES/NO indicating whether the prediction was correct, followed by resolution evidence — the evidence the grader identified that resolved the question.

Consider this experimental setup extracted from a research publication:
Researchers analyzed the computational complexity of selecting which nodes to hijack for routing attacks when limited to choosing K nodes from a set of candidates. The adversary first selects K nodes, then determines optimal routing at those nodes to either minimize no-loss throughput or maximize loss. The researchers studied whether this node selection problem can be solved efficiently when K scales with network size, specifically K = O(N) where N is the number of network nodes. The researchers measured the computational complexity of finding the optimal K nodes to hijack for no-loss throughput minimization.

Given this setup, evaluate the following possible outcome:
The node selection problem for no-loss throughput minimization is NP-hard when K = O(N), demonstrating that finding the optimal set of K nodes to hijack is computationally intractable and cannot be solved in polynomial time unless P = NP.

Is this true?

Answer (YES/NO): YES